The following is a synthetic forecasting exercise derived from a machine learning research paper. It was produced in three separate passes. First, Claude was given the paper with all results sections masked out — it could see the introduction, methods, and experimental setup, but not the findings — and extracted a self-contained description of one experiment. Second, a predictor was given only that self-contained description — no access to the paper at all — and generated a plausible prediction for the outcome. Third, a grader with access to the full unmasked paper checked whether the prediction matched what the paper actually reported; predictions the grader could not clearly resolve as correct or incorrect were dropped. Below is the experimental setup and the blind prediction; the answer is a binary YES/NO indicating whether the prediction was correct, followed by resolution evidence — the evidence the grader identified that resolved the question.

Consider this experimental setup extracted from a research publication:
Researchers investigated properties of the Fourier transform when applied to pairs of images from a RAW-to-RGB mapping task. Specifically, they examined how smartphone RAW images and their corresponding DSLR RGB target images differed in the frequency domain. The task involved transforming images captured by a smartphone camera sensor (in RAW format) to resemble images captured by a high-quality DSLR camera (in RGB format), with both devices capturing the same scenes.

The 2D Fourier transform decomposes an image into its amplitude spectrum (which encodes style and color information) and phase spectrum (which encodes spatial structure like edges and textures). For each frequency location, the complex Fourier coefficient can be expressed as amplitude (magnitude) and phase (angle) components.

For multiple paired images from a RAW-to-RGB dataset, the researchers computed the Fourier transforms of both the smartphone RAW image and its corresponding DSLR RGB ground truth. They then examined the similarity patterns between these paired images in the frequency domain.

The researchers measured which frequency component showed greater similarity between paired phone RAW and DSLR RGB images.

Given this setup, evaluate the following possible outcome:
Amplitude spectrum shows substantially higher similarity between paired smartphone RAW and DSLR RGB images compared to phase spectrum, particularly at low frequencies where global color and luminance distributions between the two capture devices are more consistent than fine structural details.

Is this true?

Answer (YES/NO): NO